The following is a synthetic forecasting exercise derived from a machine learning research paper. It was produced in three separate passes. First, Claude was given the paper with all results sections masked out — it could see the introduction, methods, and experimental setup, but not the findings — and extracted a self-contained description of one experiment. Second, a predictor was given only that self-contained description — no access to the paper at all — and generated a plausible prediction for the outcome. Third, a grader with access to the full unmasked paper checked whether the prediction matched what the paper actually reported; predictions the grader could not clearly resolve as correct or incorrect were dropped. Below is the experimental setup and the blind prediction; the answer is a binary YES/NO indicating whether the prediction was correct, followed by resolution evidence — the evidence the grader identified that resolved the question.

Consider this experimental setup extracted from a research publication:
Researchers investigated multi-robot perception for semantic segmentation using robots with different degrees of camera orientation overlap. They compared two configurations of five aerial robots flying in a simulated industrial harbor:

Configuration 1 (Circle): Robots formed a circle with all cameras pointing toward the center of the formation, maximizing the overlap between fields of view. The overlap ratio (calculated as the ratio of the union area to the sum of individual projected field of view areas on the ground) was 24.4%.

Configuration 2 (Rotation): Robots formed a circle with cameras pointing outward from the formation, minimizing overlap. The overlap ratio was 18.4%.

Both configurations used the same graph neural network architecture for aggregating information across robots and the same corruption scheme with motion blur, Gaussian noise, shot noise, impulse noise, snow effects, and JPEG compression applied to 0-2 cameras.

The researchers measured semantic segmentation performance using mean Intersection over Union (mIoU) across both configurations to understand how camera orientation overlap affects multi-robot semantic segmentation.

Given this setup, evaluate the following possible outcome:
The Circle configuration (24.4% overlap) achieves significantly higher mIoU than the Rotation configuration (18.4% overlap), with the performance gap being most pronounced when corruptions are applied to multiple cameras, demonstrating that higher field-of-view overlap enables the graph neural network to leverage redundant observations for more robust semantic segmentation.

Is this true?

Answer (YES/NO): NO